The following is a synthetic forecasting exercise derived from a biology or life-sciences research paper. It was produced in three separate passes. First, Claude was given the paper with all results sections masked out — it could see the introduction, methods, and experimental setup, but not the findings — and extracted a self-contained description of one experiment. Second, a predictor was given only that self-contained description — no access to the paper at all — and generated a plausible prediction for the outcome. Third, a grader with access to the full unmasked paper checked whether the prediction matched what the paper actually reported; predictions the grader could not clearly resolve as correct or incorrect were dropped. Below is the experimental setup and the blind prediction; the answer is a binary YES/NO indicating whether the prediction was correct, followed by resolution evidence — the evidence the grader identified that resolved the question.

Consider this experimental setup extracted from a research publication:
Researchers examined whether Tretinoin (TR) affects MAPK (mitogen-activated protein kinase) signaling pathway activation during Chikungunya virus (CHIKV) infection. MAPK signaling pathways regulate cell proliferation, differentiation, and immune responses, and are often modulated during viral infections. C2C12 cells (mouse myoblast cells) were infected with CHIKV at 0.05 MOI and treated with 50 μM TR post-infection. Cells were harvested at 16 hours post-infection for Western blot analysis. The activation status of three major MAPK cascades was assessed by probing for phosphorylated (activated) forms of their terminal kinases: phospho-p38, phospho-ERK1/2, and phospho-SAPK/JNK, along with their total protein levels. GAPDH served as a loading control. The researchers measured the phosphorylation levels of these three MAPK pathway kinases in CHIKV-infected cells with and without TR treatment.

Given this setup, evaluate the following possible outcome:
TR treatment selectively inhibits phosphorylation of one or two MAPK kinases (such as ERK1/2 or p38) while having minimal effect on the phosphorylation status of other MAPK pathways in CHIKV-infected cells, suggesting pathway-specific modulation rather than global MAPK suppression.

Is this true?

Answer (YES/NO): NO